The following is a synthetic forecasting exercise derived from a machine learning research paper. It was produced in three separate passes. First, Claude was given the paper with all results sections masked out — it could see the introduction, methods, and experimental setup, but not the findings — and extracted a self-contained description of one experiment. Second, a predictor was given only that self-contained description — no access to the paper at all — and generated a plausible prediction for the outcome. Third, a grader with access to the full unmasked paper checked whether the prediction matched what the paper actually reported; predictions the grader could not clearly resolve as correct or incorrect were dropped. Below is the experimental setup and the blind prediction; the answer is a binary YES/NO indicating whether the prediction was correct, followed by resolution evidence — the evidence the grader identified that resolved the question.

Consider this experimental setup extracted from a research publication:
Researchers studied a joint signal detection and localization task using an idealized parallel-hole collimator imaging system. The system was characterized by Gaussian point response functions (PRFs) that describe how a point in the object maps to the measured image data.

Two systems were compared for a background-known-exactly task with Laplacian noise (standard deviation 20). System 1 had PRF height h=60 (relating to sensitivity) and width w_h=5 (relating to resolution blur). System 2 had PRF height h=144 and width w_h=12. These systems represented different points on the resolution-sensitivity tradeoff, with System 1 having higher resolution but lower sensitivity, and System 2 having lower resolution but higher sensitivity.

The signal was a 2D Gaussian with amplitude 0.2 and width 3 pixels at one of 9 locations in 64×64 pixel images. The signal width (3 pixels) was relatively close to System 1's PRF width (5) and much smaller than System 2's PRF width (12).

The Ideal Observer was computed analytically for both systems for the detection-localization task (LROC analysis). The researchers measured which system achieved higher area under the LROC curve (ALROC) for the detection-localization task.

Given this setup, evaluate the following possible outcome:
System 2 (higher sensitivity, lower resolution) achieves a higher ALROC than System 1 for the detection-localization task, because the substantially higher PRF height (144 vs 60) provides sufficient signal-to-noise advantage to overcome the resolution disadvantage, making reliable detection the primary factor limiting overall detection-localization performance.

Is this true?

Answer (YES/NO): NO